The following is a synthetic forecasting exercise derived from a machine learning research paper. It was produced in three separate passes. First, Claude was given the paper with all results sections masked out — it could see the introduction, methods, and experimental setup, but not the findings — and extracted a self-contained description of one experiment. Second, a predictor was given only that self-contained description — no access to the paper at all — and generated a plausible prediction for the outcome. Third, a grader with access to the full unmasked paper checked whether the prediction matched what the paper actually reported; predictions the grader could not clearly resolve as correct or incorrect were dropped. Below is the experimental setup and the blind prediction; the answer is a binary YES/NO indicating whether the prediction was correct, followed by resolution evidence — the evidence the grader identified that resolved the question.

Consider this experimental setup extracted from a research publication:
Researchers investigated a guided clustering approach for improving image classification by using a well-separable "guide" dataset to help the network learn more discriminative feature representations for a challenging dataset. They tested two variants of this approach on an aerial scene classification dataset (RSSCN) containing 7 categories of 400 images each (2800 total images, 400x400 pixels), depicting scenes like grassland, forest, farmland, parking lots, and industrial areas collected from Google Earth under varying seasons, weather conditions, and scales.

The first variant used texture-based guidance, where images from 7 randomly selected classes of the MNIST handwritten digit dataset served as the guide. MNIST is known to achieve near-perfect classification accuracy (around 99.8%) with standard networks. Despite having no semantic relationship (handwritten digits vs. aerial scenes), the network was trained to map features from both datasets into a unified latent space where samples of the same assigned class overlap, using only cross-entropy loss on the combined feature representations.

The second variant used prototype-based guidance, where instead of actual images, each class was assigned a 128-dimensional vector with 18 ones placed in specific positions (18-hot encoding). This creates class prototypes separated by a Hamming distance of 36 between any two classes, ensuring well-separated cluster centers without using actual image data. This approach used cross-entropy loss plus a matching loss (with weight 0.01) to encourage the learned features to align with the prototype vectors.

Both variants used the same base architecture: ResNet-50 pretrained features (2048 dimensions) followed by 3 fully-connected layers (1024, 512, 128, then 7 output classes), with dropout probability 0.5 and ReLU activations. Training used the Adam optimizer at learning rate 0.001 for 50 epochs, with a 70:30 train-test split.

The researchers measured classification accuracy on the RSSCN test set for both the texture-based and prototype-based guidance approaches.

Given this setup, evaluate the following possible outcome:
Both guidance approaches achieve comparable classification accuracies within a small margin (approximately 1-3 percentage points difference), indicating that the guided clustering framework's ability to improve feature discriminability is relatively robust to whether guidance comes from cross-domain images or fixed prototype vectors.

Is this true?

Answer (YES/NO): YES